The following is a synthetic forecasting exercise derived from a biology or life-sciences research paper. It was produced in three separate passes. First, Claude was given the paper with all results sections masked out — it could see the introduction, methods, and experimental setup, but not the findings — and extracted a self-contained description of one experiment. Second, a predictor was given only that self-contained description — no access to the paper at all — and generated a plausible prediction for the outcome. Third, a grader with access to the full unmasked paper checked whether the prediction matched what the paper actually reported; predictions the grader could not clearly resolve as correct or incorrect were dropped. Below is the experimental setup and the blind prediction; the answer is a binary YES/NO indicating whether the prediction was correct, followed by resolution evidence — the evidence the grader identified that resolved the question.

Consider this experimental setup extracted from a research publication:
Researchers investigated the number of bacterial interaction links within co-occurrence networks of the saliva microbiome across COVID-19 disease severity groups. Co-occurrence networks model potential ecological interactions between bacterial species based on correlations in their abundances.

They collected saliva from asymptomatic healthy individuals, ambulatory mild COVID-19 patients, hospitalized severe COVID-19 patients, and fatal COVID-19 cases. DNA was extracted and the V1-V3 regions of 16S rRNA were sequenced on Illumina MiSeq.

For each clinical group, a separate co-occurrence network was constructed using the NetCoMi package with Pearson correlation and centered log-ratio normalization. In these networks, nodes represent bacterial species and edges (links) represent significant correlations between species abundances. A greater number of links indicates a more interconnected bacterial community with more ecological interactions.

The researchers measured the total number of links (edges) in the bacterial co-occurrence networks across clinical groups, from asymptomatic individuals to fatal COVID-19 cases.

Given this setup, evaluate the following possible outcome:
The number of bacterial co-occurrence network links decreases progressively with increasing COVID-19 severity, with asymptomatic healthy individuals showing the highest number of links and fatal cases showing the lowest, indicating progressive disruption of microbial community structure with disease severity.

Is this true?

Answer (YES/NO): NO